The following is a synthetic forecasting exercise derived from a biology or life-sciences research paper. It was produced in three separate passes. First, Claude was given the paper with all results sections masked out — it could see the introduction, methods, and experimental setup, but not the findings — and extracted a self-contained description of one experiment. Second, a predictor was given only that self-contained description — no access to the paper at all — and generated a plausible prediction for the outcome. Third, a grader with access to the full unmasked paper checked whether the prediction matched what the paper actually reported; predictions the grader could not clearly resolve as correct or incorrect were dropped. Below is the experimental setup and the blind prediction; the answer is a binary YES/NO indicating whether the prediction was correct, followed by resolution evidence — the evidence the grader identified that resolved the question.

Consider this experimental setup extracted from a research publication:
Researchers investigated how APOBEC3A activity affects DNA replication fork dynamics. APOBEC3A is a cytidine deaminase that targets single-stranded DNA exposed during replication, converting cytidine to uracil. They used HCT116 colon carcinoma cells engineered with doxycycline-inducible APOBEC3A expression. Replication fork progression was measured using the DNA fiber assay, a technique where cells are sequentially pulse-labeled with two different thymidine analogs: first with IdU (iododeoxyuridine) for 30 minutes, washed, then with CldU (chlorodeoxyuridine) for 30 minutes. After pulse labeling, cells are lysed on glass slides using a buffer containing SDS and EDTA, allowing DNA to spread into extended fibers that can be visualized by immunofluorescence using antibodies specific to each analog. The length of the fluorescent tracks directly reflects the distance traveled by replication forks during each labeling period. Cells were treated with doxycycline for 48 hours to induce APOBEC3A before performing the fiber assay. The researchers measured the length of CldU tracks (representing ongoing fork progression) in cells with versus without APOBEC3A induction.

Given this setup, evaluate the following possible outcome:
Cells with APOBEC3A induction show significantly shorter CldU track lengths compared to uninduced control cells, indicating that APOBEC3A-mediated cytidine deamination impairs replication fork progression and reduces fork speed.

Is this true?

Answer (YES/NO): NO